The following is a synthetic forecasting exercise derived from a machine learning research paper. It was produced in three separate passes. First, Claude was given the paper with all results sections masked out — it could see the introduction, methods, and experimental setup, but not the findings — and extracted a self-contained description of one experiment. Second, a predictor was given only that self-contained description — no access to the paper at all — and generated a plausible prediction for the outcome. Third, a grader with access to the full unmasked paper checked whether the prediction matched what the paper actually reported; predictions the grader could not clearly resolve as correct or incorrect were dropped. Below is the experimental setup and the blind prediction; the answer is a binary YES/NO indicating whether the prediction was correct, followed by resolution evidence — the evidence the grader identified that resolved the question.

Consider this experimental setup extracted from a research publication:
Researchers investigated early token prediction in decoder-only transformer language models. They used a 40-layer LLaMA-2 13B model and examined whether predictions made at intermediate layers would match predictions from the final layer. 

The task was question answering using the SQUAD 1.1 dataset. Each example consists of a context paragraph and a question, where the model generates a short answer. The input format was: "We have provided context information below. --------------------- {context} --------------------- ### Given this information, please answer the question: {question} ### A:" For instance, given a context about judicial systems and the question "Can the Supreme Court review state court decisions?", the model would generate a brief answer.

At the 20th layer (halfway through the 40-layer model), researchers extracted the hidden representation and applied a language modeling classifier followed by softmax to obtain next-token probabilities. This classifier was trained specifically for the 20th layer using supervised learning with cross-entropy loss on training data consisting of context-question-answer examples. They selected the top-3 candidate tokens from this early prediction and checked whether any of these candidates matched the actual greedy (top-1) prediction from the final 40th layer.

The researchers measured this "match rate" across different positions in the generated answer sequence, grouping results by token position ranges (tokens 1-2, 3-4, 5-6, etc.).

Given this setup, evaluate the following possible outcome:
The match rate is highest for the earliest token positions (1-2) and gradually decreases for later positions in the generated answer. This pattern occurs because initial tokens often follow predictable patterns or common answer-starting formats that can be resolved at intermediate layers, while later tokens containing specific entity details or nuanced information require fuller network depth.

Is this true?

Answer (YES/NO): NO